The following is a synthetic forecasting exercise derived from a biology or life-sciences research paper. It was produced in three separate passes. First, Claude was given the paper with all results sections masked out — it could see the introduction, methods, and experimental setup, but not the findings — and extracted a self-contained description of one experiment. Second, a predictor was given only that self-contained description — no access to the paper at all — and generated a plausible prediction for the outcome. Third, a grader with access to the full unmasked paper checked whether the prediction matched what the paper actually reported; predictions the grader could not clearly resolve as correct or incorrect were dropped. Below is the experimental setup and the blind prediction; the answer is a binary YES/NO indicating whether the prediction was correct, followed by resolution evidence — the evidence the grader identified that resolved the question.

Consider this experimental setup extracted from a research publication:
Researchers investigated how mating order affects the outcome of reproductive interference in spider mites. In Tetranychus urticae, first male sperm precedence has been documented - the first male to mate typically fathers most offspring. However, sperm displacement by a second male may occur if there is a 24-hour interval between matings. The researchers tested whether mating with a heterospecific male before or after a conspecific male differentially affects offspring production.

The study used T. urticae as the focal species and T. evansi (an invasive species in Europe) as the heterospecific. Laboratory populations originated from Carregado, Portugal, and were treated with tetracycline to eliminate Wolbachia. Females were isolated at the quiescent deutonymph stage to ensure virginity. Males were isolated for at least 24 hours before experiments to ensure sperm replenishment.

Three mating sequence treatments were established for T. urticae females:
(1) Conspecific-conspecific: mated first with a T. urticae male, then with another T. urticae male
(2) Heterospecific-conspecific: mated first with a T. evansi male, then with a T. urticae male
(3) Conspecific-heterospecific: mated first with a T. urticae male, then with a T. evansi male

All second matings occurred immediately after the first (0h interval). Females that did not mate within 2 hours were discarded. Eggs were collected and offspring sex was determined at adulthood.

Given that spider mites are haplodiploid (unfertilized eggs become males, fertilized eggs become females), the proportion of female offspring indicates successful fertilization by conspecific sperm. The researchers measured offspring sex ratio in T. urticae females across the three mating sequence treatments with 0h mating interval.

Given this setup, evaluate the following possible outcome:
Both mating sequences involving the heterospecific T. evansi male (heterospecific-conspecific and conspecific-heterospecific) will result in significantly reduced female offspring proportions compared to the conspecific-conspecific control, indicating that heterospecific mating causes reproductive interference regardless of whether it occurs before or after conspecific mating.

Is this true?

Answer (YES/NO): NO